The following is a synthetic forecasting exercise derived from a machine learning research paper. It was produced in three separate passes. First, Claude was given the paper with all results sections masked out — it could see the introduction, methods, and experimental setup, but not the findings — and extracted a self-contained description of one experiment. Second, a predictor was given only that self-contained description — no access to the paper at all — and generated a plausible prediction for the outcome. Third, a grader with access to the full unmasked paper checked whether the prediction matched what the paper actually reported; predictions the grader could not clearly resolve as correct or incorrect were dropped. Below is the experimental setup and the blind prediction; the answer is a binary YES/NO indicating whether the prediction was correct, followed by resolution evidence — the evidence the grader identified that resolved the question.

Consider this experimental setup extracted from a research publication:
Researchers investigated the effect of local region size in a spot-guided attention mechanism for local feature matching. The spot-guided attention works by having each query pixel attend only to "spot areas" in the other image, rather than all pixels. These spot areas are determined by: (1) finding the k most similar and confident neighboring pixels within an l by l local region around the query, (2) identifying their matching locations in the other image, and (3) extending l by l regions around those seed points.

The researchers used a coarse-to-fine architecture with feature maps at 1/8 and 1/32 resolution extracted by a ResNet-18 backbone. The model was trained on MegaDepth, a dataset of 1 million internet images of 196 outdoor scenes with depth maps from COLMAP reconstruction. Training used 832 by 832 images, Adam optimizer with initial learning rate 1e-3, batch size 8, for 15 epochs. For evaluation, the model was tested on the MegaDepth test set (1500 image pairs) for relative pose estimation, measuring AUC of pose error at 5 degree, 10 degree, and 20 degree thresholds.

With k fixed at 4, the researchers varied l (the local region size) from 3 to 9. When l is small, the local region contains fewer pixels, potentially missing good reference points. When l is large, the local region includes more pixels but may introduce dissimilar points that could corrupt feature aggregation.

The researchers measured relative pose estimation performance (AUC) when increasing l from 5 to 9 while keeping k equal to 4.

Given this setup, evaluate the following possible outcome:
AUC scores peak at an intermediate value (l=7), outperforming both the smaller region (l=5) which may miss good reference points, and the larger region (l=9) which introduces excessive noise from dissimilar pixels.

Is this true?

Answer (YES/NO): NO